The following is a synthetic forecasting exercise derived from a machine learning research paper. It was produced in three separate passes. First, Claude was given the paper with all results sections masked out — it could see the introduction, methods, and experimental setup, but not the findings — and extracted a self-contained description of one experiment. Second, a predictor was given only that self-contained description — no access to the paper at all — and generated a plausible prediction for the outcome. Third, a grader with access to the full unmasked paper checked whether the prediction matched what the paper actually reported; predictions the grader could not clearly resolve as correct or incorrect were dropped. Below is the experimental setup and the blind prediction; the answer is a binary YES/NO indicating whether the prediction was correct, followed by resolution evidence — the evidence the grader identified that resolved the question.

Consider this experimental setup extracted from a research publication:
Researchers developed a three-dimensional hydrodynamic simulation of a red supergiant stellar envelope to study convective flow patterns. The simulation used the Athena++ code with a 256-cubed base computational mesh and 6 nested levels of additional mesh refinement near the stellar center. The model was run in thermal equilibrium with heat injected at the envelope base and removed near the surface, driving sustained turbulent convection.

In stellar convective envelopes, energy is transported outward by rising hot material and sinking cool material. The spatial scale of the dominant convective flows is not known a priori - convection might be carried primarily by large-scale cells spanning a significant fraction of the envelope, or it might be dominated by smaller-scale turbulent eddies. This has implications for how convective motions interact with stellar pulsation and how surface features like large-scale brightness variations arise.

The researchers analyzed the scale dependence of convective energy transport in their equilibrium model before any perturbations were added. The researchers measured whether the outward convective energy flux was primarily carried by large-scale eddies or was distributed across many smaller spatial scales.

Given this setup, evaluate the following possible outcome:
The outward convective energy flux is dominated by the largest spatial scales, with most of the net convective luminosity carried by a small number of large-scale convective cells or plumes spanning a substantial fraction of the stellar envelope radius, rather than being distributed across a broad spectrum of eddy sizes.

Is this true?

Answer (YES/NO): YES